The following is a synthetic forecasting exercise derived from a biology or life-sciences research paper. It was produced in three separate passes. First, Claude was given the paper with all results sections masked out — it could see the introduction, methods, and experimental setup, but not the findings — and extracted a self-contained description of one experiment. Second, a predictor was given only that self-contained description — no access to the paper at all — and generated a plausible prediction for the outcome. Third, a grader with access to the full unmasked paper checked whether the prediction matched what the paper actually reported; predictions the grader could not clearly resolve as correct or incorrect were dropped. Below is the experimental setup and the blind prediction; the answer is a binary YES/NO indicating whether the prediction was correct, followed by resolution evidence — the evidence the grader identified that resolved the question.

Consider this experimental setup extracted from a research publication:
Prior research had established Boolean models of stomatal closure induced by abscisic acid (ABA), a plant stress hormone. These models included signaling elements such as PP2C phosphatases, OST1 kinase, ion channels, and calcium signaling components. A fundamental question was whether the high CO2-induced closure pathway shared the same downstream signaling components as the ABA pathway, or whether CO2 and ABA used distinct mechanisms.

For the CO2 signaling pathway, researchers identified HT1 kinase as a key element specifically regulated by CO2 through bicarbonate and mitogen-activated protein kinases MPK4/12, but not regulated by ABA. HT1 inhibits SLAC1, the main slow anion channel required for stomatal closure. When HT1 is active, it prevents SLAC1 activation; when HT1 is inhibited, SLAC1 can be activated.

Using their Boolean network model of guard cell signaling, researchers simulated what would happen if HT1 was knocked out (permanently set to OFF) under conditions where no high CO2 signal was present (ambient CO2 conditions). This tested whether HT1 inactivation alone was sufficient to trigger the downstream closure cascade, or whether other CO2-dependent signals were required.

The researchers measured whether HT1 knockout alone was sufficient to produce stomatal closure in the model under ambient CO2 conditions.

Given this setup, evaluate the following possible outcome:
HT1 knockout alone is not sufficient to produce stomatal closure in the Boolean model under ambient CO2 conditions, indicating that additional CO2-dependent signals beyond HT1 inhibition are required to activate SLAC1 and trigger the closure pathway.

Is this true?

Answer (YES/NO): NO